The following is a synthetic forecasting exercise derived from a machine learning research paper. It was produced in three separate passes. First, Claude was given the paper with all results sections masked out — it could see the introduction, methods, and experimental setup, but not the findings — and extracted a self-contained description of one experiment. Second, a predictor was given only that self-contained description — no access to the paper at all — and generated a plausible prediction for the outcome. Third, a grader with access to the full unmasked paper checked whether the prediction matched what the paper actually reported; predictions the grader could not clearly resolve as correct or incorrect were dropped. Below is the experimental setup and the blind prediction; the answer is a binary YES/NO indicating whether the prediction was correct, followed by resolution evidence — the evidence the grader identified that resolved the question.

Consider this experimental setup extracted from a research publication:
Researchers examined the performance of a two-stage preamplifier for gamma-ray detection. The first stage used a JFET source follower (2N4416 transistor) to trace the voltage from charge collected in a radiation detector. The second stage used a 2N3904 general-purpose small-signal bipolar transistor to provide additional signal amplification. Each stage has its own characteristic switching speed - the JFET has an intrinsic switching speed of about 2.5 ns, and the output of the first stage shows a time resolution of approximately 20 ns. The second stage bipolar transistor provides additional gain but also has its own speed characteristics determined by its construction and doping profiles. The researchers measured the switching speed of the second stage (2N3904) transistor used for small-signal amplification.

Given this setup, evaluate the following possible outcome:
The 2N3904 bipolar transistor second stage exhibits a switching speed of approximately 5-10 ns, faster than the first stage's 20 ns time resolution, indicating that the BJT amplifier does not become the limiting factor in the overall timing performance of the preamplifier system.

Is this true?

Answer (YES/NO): NO